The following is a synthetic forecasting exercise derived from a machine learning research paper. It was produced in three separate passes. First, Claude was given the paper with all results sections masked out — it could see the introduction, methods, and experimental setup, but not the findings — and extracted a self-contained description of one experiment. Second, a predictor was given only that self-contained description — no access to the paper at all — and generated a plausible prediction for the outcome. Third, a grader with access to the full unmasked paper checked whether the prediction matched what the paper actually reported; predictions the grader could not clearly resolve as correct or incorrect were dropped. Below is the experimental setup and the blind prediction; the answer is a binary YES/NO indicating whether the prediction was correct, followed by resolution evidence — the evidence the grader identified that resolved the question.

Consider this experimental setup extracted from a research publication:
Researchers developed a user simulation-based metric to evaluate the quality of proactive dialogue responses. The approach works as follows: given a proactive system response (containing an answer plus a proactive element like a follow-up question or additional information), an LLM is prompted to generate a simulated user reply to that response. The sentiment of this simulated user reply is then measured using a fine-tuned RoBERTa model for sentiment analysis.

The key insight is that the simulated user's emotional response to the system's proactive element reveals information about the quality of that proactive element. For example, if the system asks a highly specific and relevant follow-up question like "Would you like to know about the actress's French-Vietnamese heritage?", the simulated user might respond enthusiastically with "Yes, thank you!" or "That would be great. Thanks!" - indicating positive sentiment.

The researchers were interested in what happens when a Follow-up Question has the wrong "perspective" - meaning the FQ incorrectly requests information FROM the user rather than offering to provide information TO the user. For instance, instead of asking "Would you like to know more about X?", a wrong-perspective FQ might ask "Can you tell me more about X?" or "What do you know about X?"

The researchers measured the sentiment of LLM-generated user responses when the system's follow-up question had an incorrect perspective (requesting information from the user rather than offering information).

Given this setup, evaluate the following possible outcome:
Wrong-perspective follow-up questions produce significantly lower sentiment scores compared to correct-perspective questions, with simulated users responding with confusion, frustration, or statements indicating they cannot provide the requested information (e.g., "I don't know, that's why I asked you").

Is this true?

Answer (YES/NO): NO